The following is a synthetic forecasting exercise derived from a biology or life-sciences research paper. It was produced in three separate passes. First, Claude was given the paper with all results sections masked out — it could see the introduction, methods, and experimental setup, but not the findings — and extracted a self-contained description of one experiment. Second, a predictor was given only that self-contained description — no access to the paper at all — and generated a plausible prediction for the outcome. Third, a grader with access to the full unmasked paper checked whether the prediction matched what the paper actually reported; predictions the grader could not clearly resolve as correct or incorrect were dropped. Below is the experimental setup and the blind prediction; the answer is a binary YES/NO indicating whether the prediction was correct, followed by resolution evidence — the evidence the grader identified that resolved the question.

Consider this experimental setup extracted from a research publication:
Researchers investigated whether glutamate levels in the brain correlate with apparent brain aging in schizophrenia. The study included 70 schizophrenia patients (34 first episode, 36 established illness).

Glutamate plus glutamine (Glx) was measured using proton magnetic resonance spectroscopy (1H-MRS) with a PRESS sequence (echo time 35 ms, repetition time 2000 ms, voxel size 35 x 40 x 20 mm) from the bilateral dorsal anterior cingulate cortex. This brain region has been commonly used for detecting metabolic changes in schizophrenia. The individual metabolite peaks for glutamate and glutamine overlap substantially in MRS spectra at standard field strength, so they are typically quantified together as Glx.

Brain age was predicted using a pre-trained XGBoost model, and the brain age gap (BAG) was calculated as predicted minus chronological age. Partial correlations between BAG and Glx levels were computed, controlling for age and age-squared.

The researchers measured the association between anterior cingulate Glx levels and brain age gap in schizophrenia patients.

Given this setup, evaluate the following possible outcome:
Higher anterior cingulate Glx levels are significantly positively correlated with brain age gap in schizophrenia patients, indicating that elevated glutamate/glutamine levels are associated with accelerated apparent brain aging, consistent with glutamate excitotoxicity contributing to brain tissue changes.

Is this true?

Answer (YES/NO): NO